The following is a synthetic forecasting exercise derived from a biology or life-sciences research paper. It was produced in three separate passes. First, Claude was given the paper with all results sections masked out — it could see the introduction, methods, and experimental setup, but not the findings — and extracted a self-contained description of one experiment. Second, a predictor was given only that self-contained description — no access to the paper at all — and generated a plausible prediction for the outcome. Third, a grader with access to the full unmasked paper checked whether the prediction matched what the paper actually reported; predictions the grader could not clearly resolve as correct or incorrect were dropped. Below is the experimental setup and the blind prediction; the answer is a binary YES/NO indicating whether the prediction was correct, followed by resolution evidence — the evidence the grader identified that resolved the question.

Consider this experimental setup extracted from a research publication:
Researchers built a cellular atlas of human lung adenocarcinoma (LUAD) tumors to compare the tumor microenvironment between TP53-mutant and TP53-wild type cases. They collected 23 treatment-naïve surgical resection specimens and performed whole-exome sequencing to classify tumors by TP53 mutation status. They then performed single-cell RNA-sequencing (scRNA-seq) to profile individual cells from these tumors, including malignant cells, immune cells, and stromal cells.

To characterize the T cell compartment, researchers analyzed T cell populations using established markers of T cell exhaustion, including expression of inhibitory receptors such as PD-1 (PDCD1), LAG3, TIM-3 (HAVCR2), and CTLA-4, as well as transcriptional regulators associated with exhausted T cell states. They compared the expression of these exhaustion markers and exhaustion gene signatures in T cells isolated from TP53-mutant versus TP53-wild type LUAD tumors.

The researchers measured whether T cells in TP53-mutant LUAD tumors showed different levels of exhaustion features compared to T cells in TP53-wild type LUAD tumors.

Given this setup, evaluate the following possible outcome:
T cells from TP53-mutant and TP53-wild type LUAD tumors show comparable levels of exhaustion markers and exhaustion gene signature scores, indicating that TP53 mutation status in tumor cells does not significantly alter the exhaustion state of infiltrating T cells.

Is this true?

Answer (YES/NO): NO